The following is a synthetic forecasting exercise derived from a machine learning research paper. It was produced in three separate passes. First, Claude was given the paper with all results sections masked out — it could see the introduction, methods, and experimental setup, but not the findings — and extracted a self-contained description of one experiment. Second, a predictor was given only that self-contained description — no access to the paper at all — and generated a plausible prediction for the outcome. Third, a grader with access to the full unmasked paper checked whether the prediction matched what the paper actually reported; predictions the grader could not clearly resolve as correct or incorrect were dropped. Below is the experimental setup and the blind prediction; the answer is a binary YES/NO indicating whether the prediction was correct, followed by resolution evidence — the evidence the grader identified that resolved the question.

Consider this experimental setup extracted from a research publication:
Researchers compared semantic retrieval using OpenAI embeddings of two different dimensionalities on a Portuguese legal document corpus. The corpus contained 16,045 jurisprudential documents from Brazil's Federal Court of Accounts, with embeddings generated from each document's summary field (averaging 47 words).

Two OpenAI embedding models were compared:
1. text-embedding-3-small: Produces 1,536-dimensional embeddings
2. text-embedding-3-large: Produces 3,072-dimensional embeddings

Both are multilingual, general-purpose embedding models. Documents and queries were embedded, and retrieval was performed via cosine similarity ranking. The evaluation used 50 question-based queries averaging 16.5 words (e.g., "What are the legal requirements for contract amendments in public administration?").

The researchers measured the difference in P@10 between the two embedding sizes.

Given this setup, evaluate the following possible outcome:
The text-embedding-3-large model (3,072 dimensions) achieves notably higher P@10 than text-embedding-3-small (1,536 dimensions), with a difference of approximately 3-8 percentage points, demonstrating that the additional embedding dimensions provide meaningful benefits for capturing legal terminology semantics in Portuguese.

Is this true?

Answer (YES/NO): NO